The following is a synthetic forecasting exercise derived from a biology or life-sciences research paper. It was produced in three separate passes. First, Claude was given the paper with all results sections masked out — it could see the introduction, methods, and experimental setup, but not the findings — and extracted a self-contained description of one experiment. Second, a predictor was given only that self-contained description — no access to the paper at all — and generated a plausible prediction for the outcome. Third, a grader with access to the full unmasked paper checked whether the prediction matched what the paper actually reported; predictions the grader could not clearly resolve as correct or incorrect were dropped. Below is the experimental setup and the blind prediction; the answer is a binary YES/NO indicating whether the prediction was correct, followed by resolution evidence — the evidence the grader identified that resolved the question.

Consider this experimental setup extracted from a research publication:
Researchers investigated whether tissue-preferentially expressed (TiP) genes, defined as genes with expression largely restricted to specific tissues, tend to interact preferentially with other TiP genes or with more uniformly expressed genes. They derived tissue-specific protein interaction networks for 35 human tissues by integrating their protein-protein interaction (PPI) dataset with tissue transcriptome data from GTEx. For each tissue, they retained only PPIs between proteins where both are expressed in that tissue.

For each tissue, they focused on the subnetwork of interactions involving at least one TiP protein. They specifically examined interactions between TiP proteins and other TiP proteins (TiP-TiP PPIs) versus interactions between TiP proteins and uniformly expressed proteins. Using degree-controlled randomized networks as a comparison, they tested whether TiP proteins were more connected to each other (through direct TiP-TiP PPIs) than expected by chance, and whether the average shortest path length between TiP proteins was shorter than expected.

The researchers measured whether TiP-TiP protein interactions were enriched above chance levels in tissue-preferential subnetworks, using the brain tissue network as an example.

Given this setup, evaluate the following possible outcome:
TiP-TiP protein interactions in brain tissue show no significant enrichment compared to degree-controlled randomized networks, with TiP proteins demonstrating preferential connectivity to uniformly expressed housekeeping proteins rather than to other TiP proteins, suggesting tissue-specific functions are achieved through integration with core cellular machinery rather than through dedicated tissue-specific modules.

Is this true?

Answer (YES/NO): YES